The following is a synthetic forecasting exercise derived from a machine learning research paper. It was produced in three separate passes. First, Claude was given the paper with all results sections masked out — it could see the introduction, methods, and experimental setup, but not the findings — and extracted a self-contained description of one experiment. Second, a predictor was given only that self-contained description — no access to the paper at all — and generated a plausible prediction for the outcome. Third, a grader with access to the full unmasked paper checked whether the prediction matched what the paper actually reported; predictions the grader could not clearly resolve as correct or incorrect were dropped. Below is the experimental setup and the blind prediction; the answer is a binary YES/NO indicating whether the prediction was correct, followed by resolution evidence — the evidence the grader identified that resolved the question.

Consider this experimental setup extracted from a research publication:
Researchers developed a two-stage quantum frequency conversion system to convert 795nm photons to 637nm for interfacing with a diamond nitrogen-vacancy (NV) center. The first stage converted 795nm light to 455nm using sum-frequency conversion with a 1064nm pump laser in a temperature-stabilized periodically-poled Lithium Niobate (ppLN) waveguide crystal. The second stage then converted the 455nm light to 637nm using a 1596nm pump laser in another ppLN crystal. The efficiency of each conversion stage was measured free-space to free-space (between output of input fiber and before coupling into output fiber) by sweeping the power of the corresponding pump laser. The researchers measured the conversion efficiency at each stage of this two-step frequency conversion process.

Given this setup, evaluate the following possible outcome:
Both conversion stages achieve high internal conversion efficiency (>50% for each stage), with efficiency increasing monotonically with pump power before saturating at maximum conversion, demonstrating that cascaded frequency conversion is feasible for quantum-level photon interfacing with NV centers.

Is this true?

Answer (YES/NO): NO